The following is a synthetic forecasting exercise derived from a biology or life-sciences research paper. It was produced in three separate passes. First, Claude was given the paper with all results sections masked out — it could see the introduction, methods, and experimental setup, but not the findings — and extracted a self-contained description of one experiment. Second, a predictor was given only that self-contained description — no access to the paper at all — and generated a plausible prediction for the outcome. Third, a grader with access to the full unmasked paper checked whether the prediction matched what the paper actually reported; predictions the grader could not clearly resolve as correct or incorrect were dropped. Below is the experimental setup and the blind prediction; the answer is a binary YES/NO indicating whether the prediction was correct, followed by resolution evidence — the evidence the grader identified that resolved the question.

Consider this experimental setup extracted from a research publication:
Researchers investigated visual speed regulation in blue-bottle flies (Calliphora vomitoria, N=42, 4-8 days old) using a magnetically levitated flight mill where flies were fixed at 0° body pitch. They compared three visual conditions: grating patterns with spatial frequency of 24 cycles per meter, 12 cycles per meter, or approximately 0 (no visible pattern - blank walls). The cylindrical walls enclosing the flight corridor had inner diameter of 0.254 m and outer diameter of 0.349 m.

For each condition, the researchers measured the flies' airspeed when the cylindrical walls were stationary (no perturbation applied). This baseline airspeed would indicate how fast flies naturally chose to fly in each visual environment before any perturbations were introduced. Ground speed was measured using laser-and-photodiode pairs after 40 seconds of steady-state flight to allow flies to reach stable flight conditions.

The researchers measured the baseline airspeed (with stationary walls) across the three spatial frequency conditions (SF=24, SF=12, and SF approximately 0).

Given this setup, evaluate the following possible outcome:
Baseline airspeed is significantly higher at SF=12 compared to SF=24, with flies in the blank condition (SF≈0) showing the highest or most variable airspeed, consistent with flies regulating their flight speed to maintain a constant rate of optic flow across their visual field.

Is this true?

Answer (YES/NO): NO